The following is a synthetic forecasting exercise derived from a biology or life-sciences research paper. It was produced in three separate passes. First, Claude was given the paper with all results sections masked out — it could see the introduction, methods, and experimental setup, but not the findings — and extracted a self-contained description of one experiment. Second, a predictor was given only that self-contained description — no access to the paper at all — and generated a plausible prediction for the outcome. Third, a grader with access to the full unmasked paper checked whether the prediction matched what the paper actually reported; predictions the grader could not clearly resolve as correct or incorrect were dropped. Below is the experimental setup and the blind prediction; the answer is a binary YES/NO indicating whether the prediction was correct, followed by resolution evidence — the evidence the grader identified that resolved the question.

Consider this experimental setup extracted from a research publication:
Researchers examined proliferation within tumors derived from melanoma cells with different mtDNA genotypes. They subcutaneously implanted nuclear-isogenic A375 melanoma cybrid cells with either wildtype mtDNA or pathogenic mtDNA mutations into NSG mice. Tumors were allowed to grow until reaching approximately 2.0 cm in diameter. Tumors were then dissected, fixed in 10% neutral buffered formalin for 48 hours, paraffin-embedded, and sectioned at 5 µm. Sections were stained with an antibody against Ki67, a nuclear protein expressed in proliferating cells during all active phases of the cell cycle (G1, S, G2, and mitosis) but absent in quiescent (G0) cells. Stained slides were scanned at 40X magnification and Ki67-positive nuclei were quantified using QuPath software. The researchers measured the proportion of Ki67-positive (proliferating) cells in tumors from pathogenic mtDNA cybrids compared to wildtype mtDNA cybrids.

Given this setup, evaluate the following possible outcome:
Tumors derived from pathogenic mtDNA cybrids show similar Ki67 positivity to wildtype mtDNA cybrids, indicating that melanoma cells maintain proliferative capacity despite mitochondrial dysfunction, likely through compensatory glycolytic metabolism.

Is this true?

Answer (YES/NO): YES